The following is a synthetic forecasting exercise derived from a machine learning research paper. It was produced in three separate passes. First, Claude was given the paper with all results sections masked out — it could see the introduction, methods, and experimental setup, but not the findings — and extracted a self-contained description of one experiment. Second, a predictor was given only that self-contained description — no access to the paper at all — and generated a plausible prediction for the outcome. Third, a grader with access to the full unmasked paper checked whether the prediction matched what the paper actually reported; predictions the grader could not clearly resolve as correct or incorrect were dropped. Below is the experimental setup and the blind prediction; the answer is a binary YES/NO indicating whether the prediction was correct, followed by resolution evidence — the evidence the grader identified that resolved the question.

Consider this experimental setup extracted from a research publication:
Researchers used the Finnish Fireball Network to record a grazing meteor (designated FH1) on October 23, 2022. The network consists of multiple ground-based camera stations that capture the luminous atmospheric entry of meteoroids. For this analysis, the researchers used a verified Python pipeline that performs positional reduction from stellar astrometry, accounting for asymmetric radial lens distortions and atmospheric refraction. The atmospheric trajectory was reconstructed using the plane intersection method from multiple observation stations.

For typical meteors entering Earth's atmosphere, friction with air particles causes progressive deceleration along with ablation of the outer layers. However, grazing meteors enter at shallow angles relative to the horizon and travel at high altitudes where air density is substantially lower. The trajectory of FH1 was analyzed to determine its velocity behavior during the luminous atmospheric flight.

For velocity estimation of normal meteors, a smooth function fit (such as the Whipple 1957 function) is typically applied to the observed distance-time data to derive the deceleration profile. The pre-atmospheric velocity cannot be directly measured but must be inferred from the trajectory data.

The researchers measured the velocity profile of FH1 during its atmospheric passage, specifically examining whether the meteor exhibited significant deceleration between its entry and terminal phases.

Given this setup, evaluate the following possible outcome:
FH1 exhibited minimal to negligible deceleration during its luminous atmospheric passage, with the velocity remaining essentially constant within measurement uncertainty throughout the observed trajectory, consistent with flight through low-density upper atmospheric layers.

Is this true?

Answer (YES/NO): YES